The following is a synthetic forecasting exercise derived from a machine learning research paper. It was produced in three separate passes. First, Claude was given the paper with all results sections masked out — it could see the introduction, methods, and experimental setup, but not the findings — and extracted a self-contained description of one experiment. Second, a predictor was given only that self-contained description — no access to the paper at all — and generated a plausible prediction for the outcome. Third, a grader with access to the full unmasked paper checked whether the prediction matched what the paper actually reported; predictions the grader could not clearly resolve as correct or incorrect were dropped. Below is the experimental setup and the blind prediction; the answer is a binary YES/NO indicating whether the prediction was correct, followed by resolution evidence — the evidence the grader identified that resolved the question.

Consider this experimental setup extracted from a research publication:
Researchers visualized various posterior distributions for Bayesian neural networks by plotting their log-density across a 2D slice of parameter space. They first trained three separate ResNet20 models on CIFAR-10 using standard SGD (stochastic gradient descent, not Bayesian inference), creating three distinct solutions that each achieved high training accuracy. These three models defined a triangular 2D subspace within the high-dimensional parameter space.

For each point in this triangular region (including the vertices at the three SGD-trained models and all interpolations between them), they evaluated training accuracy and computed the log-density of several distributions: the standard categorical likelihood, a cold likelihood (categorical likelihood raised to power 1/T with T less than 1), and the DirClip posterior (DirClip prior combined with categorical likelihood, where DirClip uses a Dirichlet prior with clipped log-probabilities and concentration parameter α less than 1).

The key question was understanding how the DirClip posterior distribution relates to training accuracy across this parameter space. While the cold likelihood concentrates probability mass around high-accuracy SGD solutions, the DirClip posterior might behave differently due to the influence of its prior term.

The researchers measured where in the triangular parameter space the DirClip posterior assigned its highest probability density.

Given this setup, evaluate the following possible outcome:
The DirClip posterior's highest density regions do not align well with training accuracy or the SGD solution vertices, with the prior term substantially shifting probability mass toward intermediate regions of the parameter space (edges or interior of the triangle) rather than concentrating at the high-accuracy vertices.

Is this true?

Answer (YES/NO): YES